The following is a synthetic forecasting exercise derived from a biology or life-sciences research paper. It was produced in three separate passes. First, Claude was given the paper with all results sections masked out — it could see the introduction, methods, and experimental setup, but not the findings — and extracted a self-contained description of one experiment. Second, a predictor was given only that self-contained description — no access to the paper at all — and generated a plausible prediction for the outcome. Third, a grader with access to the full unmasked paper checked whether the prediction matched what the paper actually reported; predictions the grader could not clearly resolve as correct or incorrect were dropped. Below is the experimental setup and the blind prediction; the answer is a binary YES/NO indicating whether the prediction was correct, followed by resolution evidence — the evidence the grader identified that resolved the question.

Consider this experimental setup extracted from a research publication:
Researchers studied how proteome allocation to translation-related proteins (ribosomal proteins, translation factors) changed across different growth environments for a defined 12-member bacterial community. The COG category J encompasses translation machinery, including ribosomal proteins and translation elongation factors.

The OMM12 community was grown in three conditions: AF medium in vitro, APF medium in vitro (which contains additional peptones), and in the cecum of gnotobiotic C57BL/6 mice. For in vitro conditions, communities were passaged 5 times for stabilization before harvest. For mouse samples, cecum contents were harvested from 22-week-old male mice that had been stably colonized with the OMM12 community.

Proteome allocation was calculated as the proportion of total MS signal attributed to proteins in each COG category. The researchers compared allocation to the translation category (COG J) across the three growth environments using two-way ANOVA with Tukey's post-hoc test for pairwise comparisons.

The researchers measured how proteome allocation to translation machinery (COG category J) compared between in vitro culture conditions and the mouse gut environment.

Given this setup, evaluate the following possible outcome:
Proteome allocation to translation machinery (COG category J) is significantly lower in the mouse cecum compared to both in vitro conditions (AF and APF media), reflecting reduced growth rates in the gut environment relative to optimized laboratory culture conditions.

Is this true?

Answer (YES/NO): YES